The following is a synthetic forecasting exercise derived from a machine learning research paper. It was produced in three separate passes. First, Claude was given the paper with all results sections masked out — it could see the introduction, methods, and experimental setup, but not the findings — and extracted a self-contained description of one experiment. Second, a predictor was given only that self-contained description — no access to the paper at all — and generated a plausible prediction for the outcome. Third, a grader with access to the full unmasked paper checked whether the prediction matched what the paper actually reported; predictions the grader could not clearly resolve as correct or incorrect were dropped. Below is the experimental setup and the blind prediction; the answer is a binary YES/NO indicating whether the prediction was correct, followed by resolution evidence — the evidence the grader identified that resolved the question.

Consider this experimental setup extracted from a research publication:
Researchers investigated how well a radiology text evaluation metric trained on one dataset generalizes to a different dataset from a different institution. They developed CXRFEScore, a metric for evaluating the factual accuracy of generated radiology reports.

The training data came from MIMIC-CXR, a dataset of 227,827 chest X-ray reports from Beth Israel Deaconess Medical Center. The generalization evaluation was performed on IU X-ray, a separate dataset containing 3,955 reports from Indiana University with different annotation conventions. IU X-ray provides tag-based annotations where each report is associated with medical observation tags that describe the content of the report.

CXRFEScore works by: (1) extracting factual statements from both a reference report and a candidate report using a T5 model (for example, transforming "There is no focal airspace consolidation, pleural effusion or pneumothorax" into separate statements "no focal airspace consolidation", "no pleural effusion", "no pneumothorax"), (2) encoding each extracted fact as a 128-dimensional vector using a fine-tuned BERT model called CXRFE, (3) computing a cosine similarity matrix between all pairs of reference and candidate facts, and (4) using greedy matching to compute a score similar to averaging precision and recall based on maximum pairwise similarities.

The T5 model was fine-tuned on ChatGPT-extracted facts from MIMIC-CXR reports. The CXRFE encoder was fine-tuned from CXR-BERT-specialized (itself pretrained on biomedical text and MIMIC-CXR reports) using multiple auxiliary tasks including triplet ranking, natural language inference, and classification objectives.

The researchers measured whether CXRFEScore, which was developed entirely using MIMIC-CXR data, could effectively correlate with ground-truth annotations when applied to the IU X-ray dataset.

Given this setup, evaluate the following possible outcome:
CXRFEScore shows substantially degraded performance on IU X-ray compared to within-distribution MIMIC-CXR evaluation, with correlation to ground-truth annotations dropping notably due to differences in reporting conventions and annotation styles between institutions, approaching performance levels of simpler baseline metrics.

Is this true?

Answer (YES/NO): NO